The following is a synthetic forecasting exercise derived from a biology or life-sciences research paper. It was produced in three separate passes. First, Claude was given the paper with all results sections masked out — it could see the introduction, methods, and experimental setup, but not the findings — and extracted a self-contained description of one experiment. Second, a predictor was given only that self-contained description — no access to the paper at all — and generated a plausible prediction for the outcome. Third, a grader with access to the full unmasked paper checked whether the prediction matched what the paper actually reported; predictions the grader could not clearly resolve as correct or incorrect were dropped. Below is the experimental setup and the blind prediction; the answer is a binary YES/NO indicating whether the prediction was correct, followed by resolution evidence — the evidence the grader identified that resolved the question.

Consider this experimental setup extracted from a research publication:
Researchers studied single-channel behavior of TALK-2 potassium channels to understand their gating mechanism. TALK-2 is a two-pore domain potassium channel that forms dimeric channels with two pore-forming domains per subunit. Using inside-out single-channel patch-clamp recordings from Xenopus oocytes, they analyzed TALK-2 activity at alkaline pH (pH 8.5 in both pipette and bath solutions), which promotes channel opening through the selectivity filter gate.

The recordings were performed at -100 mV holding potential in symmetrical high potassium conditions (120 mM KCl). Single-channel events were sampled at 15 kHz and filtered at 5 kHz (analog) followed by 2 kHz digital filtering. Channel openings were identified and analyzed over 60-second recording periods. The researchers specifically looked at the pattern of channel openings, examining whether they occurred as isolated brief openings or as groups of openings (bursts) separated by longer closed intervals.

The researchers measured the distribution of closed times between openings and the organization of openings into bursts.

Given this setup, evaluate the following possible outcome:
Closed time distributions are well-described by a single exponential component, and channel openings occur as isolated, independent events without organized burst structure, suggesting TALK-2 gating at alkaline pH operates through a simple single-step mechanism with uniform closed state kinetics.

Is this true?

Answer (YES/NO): NO